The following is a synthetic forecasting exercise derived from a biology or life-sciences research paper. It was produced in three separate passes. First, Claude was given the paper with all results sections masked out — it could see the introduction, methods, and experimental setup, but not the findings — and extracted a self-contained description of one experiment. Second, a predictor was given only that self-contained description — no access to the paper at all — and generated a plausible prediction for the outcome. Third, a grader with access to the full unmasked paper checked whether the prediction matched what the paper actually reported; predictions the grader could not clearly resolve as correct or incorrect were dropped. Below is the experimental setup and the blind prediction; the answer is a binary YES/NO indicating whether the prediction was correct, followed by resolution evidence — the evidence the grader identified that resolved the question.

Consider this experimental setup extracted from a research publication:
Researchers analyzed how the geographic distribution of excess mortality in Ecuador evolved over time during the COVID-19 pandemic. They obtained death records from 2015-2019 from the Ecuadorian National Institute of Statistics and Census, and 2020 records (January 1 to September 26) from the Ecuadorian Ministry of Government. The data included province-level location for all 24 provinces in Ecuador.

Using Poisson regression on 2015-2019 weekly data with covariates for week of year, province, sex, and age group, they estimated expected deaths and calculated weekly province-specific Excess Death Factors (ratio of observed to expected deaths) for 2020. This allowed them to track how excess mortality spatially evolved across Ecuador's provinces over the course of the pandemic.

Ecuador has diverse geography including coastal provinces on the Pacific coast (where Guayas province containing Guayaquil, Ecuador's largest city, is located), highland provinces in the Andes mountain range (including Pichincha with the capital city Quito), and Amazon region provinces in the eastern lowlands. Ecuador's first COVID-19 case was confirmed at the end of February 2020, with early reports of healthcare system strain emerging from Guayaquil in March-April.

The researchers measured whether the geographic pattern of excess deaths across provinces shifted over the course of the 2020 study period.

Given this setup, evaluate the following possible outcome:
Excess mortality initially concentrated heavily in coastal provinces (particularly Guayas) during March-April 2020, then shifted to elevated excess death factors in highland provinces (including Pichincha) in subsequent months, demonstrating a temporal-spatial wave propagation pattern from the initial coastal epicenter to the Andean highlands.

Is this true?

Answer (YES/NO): YES